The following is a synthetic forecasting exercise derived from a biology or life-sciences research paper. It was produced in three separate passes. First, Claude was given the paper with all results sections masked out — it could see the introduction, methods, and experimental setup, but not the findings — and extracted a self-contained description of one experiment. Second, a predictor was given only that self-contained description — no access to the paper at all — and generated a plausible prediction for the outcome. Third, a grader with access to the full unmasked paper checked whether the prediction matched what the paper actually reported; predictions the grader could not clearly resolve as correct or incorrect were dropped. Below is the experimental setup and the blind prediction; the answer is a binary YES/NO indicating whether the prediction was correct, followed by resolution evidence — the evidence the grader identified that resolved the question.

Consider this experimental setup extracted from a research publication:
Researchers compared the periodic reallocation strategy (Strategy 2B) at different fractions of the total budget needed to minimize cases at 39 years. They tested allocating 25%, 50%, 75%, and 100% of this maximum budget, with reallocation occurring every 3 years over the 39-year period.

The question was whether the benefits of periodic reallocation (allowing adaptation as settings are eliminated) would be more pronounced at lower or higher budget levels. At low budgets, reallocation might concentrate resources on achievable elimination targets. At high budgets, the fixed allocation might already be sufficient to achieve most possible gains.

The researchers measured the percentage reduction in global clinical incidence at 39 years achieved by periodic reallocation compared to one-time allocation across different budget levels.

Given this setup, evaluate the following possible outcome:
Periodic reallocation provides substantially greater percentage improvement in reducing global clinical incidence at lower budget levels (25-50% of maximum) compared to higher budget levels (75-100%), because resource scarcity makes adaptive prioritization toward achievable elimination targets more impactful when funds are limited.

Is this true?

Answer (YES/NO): NO